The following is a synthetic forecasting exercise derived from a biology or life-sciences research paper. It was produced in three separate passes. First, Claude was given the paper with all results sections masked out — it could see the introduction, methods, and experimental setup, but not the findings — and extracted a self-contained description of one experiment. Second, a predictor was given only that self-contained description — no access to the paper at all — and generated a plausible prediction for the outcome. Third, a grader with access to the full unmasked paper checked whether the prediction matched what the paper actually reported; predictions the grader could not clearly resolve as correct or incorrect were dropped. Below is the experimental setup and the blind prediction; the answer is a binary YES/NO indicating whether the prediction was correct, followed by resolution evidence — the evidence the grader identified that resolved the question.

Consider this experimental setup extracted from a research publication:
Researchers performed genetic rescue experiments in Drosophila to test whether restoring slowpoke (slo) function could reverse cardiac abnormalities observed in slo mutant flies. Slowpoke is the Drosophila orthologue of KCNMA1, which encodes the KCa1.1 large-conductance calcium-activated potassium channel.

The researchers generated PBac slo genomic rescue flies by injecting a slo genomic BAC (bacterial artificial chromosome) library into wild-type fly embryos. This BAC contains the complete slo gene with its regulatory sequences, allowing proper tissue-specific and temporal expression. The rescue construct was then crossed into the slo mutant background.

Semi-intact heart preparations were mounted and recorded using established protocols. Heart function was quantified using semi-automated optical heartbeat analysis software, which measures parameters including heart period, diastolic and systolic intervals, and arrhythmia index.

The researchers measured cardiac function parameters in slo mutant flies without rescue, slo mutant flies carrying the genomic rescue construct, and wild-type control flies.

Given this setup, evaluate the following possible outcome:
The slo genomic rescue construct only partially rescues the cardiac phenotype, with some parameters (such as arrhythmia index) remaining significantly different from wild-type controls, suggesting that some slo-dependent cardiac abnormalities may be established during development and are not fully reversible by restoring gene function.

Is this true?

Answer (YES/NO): NO